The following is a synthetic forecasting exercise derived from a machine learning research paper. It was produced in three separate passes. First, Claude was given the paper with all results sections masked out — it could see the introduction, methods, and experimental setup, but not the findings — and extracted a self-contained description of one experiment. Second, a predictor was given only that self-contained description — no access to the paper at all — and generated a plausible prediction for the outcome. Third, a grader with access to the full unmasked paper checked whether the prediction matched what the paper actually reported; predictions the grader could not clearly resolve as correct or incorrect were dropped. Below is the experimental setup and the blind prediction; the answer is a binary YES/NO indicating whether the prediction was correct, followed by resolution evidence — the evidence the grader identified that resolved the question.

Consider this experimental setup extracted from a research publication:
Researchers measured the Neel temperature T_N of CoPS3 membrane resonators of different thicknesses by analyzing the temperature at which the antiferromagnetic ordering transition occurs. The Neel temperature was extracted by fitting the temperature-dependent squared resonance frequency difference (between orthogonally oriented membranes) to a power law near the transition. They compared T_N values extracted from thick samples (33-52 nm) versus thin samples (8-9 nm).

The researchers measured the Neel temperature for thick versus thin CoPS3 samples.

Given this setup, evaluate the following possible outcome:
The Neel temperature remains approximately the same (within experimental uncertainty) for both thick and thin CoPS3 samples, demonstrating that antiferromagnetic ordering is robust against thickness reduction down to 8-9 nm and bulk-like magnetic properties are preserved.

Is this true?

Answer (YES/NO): NO